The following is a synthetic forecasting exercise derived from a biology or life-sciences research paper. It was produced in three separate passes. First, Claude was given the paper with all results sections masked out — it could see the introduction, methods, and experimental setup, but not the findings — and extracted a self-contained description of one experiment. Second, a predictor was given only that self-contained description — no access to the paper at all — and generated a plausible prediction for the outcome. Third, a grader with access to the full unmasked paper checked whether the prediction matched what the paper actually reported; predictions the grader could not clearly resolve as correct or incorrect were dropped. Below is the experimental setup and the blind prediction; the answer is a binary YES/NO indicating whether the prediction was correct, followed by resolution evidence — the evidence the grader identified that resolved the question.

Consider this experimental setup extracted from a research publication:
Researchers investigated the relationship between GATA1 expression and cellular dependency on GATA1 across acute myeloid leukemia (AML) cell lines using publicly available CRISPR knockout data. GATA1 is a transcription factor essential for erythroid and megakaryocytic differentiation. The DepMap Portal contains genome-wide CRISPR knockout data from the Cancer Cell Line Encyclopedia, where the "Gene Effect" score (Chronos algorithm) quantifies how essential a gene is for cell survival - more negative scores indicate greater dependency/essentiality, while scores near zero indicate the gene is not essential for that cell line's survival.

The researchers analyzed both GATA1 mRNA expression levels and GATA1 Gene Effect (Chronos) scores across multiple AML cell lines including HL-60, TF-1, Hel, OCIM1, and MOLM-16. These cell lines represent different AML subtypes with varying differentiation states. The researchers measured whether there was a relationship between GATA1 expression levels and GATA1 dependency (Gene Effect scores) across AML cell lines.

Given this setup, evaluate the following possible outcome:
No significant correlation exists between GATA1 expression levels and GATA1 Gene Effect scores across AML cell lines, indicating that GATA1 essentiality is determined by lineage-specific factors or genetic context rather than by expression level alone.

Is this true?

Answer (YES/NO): NO